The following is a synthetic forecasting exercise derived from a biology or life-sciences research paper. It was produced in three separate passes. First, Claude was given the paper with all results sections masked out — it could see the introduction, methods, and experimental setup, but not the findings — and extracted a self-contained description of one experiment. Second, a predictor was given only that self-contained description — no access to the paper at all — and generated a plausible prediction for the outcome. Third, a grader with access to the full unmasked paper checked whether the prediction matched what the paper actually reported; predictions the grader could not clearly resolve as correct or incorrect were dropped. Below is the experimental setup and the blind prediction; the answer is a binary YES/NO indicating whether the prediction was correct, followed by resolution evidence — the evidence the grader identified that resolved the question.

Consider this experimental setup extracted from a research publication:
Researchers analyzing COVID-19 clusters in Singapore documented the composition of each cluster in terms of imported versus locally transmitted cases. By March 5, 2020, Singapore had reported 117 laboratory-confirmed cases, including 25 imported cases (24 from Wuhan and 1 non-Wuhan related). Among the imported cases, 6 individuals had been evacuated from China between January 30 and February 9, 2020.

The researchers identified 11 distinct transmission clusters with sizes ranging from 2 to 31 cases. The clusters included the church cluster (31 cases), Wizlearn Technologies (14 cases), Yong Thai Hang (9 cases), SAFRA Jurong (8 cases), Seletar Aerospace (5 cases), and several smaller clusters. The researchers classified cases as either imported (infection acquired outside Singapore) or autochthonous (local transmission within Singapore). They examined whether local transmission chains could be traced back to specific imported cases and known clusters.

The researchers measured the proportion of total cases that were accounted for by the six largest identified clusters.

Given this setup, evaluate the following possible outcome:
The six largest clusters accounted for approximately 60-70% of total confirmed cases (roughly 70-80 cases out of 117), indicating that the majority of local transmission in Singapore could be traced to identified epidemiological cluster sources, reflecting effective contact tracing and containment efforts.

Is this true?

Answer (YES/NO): NO